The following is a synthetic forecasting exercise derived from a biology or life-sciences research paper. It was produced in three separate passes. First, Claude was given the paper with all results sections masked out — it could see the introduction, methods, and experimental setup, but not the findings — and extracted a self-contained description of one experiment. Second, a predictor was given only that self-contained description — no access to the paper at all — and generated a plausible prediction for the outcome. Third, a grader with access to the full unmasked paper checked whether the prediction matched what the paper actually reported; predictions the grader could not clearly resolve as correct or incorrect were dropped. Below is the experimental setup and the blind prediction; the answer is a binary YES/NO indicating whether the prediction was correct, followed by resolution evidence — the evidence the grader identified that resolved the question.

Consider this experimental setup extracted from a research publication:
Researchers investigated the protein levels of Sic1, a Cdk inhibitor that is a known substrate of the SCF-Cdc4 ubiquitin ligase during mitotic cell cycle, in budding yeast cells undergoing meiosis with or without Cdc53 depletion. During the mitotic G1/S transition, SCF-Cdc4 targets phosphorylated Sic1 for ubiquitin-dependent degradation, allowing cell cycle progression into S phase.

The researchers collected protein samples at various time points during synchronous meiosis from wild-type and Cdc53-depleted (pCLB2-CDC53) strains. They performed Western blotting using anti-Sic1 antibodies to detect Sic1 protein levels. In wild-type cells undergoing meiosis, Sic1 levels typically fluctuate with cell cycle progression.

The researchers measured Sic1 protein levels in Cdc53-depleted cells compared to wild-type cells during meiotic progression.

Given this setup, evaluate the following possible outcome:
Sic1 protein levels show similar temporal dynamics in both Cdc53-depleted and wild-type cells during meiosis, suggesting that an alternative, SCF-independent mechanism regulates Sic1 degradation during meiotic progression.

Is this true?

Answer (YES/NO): NO